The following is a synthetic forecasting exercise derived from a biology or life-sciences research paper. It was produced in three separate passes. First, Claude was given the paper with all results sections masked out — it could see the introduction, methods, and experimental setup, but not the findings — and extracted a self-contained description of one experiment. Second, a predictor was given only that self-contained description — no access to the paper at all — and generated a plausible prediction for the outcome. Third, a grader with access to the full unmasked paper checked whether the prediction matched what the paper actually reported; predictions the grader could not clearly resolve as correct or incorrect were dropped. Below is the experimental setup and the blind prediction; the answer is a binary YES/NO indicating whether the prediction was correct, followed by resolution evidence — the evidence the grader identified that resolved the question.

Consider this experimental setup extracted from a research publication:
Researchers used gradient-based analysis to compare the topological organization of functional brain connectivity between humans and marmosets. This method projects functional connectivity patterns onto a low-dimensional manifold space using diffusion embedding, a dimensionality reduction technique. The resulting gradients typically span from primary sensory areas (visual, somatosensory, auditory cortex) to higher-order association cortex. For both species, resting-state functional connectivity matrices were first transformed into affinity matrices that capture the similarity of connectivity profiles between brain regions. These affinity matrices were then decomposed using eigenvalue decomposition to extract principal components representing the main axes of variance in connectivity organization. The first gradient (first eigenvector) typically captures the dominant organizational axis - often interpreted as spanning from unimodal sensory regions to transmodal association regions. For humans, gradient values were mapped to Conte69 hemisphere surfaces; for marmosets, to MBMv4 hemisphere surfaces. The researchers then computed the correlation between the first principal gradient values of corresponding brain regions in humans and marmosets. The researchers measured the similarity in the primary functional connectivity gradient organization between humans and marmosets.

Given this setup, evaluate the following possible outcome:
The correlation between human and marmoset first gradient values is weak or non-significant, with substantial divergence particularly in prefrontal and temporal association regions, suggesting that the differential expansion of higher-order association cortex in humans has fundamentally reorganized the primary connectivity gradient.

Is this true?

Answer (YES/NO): NO